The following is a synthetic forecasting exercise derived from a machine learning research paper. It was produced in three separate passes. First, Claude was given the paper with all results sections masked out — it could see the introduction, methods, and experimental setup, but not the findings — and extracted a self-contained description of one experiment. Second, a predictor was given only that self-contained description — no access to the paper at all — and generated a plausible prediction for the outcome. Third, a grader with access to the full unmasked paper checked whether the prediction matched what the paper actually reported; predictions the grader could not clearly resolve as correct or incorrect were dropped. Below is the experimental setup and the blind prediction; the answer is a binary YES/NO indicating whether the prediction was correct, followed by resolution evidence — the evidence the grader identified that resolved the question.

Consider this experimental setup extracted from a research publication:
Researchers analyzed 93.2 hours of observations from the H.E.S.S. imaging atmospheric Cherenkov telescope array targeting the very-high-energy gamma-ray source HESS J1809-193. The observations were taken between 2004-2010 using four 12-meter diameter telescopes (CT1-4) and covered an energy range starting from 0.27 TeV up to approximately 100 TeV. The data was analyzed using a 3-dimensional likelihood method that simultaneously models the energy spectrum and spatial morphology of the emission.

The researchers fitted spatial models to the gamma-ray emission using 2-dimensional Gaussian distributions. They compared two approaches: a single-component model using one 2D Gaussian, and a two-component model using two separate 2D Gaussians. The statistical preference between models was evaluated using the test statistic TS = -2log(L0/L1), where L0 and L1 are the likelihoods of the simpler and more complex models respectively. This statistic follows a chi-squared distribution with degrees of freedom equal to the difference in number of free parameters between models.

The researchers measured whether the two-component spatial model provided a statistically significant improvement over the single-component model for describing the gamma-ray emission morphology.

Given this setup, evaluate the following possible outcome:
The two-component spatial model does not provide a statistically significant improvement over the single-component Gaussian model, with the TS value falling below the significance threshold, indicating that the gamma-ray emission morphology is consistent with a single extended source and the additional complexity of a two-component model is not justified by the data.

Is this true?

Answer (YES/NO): NO